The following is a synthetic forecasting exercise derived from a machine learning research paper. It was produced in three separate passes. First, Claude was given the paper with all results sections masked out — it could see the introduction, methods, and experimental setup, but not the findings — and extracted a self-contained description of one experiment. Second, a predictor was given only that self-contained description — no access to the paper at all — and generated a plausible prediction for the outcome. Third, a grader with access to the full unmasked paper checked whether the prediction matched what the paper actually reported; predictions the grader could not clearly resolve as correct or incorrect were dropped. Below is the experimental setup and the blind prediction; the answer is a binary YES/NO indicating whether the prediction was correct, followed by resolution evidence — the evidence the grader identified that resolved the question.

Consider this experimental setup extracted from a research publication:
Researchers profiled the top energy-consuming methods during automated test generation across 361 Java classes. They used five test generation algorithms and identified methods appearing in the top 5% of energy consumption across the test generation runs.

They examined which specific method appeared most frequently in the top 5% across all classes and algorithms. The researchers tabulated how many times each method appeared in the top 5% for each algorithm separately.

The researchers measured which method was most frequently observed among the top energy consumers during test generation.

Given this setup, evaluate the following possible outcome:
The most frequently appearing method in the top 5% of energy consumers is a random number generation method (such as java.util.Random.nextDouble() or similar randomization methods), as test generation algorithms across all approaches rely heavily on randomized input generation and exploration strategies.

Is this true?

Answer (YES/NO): NO